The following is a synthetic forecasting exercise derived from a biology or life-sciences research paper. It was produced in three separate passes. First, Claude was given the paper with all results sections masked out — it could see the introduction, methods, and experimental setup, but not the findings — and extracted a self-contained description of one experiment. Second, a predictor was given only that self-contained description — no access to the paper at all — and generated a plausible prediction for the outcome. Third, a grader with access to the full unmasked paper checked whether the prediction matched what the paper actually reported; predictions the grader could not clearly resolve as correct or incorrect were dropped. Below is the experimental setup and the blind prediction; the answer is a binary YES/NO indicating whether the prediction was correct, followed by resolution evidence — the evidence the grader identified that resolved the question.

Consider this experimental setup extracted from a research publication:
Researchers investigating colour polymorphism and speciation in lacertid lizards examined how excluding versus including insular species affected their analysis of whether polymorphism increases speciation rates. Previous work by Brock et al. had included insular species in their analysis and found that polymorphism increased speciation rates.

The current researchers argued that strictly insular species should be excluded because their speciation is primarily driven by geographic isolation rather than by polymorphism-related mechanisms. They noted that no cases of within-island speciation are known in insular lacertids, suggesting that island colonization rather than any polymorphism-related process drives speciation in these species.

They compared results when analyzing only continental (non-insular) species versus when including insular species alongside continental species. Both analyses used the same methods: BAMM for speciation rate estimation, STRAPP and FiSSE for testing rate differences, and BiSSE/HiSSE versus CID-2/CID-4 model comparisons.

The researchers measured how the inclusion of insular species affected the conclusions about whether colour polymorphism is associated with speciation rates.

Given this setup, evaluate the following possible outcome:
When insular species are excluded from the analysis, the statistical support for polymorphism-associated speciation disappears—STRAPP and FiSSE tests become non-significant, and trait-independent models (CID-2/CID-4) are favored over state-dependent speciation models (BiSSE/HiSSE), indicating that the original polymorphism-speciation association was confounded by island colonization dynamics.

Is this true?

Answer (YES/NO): NO